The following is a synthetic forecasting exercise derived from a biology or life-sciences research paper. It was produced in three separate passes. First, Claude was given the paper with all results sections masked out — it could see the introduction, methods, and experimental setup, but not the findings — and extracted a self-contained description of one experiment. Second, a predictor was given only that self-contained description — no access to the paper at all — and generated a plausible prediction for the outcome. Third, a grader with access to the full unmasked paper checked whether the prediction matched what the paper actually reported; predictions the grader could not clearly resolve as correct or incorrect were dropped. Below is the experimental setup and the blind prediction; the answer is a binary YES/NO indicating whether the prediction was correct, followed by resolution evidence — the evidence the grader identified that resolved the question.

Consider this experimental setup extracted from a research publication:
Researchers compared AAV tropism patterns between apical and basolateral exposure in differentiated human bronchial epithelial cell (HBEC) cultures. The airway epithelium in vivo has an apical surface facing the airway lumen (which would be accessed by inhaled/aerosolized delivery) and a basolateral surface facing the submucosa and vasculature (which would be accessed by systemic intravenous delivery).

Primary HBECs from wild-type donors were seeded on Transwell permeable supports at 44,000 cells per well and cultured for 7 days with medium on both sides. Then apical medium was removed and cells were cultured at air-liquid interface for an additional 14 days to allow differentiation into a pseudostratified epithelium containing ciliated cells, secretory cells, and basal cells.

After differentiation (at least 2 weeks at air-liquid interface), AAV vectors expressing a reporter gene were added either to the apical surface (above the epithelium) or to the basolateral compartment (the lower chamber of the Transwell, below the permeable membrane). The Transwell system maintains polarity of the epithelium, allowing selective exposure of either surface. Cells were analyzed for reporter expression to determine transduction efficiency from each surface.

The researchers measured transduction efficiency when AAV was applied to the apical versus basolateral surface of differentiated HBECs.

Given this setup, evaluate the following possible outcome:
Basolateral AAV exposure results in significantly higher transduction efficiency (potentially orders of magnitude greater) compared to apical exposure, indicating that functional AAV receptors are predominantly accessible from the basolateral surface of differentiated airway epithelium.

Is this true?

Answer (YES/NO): YES